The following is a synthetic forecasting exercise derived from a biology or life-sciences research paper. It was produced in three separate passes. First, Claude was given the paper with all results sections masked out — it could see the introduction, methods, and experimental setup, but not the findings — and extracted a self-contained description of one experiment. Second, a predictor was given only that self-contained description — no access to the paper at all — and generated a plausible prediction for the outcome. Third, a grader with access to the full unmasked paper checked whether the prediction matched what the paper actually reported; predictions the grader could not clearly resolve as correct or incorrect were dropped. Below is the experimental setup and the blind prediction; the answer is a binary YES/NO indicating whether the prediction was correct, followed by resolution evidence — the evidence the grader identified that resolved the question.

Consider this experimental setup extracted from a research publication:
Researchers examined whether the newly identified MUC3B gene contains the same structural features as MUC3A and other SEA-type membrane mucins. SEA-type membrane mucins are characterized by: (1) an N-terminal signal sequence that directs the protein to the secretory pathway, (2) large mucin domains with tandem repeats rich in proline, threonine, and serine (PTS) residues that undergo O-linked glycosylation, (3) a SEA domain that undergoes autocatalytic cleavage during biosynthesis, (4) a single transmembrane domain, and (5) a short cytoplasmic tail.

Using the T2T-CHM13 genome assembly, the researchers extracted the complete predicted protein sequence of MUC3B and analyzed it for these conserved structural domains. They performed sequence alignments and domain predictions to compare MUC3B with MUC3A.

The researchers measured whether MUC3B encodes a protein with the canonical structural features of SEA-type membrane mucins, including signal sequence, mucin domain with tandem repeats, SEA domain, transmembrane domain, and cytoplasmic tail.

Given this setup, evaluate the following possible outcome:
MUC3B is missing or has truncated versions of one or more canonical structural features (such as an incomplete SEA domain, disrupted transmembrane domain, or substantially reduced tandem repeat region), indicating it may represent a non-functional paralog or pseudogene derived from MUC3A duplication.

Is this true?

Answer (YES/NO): NO